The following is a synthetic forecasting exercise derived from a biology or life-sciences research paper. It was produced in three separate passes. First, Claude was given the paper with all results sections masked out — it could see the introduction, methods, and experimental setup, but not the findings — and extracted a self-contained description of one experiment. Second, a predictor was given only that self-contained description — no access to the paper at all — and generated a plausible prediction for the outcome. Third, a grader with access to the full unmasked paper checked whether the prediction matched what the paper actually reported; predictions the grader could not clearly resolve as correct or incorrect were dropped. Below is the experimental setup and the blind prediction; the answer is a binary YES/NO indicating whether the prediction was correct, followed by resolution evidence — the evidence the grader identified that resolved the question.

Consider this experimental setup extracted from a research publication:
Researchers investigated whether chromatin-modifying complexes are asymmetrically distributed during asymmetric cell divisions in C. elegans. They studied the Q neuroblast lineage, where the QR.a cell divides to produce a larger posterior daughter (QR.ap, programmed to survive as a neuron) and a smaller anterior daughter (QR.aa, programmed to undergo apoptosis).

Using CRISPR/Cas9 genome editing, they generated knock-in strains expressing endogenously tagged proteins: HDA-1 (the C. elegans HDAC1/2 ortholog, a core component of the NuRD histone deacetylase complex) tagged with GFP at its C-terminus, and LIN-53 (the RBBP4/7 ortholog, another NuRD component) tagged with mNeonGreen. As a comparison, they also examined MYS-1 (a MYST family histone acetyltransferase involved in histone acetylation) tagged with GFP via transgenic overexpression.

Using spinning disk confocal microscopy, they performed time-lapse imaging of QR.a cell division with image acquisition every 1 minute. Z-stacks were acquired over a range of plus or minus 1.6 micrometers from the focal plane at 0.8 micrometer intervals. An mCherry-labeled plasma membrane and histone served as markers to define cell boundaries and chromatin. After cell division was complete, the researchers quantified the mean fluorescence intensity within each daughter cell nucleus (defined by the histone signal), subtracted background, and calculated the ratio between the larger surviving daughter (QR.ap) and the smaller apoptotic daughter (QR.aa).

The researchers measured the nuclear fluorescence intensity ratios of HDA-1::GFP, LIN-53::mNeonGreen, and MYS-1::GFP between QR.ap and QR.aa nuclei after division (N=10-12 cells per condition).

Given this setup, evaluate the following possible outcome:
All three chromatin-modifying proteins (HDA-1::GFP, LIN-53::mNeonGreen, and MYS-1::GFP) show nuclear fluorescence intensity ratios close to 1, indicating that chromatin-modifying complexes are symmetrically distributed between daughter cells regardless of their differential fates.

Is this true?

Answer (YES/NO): NO